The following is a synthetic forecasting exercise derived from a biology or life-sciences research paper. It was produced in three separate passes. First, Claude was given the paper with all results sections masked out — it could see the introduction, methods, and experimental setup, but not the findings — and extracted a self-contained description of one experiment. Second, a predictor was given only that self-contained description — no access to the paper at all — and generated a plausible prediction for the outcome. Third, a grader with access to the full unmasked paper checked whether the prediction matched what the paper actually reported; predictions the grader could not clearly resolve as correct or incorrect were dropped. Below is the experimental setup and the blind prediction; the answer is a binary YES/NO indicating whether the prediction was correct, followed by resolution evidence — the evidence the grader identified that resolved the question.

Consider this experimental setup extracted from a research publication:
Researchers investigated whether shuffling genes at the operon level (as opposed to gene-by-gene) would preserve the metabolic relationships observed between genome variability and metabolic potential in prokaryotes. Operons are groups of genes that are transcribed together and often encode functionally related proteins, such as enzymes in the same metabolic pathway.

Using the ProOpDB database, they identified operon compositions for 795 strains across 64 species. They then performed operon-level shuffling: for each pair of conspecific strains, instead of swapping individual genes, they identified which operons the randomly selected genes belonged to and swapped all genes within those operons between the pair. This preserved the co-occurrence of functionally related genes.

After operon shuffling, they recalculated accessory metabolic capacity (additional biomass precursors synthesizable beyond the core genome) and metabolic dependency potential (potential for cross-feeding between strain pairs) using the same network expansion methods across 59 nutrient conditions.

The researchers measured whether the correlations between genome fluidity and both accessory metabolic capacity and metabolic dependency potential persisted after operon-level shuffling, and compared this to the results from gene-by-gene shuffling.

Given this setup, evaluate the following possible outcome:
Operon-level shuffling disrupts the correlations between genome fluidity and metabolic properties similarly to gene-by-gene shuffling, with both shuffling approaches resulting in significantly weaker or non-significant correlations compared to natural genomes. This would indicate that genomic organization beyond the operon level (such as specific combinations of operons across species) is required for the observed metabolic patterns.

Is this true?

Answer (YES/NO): YES